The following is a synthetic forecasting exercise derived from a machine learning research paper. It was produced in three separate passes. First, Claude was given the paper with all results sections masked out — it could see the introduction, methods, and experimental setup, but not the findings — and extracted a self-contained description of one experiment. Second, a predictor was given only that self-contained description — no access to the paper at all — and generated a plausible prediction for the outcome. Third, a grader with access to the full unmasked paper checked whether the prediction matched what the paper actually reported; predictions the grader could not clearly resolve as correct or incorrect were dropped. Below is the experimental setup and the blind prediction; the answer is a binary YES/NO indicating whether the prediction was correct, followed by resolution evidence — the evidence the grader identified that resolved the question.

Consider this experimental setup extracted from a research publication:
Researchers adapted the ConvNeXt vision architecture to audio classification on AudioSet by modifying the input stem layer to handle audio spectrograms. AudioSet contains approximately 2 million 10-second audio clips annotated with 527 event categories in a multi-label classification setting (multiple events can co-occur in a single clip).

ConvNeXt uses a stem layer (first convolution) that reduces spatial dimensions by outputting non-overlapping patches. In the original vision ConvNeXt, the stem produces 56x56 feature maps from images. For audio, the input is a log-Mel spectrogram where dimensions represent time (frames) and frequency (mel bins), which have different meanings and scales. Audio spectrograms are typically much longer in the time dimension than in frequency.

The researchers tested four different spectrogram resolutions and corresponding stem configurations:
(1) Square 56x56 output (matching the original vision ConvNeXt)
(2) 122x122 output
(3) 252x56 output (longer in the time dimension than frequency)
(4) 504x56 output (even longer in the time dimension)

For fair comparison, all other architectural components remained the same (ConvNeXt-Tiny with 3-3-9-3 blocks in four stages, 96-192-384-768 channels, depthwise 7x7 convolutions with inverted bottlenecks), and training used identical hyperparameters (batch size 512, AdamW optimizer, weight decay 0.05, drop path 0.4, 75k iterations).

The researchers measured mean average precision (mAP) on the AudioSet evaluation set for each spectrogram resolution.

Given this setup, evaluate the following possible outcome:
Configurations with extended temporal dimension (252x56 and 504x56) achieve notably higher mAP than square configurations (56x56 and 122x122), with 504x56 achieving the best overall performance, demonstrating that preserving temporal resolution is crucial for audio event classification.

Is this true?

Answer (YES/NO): NO